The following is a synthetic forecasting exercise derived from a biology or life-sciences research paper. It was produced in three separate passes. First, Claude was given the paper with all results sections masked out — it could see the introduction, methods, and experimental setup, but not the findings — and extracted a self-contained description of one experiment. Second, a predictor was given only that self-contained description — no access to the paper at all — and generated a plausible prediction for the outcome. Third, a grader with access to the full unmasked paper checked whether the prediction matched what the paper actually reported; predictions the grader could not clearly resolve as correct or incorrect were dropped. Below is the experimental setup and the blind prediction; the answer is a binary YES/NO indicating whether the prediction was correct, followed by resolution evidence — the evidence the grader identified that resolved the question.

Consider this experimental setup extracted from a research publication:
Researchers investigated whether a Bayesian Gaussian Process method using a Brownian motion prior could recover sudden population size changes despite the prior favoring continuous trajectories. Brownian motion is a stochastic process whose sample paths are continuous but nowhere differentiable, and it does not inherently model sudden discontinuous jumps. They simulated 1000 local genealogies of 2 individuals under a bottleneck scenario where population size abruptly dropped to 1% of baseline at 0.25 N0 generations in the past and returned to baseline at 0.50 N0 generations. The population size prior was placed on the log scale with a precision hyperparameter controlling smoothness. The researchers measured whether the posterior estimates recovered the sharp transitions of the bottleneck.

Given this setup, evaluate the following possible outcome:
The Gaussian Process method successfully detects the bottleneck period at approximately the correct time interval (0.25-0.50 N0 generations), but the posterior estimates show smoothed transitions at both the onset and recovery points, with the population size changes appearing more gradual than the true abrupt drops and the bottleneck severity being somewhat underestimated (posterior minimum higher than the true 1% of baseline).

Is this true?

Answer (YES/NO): NO